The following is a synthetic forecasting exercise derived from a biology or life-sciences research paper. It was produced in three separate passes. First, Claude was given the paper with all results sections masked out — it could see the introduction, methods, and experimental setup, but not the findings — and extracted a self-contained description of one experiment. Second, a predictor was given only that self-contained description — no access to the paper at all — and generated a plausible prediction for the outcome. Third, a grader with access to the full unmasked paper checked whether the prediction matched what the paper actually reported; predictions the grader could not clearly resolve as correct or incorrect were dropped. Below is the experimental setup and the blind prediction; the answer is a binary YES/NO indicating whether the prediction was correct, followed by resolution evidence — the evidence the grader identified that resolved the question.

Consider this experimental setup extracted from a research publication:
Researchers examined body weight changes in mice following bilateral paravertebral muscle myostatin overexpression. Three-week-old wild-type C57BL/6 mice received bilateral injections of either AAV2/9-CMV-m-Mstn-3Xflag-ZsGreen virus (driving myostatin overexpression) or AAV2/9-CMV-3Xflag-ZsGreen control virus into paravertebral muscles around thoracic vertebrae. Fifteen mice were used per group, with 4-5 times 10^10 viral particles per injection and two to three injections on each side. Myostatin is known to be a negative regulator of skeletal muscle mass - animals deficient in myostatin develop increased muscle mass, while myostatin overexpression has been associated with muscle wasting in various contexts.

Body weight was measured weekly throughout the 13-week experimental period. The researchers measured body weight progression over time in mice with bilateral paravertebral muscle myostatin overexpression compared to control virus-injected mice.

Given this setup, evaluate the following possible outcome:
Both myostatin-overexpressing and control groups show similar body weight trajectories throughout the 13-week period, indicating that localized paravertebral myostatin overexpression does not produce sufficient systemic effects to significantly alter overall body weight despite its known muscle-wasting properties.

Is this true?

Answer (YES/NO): NO